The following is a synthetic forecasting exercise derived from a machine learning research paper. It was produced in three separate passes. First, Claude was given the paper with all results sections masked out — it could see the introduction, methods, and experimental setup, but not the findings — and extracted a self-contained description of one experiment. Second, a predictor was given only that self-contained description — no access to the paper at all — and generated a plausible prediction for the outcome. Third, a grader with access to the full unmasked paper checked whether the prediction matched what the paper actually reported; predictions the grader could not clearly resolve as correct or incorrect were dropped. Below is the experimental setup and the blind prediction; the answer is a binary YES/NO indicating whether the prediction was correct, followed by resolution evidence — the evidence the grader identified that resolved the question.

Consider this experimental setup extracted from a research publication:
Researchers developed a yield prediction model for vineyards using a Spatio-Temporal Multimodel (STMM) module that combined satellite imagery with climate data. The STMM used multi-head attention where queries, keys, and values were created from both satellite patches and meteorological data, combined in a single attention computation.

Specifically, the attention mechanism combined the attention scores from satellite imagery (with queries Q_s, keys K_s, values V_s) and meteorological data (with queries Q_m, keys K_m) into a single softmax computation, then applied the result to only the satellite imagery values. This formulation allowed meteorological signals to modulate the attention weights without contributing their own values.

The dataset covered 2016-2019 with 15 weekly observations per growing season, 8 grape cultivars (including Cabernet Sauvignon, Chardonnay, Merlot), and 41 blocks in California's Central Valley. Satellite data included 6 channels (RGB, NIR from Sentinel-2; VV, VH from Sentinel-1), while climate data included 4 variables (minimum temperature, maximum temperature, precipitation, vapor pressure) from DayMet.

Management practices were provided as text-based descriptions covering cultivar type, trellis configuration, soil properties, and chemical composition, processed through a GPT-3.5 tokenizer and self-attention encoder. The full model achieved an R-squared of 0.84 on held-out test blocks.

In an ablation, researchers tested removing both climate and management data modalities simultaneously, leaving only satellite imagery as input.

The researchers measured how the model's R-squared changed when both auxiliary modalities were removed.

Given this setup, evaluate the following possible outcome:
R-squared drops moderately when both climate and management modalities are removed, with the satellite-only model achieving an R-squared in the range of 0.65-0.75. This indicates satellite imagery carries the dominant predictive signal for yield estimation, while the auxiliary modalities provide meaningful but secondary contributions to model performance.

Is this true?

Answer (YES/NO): YES